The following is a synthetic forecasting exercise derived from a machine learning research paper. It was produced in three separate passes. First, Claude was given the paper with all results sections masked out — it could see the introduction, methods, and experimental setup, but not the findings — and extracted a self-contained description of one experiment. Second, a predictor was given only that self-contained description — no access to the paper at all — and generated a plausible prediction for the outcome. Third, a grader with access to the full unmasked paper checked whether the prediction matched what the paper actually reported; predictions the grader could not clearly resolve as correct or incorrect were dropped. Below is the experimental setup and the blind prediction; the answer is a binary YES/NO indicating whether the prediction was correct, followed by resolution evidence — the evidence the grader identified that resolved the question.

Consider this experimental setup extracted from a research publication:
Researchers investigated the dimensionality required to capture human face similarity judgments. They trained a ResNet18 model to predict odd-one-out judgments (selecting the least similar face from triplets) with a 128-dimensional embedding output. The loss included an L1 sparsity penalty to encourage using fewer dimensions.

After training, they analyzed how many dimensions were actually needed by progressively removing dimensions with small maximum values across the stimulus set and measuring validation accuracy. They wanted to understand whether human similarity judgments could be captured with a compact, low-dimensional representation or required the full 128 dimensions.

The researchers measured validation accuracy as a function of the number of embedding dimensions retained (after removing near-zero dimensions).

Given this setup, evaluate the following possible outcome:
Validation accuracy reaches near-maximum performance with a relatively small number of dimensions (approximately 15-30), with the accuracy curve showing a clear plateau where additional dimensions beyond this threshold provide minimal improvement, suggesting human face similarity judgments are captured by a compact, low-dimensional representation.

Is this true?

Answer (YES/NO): NO